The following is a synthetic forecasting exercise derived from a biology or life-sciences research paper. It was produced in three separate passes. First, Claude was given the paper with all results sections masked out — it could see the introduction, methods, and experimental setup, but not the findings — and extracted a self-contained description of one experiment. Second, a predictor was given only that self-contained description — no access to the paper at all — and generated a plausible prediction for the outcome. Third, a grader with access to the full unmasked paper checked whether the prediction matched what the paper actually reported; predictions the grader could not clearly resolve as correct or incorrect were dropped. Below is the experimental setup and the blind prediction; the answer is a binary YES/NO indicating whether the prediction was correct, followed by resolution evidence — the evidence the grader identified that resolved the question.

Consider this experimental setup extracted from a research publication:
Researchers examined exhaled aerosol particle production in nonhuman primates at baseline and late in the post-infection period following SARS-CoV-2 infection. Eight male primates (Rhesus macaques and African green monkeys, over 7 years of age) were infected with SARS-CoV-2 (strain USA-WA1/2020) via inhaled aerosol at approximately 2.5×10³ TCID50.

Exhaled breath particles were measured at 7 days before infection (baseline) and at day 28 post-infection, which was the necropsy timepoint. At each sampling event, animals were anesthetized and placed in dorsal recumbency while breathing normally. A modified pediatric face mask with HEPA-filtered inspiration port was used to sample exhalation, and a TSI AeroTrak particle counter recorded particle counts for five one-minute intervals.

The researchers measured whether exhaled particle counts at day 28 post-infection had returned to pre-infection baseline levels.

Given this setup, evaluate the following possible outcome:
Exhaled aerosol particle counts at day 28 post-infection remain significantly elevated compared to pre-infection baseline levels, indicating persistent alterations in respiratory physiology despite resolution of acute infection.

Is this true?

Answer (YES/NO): NO